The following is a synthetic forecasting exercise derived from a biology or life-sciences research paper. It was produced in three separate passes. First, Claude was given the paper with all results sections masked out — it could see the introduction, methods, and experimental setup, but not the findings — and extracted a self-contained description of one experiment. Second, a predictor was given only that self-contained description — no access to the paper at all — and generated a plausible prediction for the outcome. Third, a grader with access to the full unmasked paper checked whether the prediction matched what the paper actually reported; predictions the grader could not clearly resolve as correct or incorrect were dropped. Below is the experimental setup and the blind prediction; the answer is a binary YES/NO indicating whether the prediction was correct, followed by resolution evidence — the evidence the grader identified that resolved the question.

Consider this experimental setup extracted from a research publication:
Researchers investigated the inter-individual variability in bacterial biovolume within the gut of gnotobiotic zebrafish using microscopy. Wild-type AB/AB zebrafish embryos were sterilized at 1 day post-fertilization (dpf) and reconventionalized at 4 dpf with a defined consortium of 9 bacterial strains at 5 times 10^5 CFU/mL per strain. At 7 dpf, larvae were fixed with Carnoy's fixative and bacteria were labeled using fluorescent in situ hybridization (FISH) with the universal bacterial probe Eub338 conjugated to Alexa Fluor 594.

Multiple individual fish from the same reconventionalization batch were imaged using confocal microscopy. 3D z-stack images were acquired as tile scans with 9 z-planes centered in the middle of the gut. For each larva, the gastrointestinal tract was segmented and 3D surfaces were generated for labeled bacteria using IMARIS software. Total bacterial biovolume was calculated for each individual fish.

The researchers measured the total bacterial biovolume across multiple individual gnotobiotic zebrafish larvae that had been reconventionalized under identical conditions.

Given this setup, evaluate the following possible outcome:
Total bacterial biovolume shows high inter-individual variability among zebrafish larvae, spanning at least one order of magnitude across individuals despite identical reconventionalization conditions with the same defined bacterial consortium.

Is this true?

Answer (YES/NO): YES